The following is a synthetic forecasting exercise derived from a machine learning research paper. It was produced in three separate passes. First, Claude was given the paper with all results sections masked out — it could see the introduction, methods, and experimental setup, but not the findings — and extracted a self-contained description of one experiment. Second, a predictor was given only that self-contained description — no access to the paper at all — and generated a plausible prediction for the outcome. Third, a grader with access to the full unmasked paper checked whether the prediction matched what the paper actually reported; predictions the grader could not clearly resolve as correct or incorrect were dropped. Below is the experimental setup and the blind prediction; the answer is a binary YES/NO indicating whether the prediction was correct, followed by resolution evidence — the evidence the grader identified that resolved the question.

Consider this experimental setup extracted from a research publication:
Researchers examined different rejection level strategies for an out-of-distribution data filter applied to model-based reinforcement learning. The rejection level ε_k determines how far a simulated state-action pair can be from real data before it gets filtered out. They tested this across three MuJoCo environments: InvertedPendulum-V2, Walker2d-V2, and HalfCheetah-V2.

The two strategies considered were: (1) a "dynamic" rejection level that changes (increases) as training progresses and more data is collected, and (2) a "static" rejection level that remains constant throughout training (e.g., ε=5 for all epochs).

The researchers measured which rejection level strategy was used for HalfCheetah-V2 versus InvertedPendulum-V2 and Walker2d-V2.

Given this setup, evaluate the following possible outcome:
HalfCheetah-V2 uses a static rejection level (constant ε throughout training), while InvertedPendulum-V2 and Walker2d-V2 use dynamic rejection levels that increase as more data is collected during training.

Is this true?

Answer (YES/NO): YES